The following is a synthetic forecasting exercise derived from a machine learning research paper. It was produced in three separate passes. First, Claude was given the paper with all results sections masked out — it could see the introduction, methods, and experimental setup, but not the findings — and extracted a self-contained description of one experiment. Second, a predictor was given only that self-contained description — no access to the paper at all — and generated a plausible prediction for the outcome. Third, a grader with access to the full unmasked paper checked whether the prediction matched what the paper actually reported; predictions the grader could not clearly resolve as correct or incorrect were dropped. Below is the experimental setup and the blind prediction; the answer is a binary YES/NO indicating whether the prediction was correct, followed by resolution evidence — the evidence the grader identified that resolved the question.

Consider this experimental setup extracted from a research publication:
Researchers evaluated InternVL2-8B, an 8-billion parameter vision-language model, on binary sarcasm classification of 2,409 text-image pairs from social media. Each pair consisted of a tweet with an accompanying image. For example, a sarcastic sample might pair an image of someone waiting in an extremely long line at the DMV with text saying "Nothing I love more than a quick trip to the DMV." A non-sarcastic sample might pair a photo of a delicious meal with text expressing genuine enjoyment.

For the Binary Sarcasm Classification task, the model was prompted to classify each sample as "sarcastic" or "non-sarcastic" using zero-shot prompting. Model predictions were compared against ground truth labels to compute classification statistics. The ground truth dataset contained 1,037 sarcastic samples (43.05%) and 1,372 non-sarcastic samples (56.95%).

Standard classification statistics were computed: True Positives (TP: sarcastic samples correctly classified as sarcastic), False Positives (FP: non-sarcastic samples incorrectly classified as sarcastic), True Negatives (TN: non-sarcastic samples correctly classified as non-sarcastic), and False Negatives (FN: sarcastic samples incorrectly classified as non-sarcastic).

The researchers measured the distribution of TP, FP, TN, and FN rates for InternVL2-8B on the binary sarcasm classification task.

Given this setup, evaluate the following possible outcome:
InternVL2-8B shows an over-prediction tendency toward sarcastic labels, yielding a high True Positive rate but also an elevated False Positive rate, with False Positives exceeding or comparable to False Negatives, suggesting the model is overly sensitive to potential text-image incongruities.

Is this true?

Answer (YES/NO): YES